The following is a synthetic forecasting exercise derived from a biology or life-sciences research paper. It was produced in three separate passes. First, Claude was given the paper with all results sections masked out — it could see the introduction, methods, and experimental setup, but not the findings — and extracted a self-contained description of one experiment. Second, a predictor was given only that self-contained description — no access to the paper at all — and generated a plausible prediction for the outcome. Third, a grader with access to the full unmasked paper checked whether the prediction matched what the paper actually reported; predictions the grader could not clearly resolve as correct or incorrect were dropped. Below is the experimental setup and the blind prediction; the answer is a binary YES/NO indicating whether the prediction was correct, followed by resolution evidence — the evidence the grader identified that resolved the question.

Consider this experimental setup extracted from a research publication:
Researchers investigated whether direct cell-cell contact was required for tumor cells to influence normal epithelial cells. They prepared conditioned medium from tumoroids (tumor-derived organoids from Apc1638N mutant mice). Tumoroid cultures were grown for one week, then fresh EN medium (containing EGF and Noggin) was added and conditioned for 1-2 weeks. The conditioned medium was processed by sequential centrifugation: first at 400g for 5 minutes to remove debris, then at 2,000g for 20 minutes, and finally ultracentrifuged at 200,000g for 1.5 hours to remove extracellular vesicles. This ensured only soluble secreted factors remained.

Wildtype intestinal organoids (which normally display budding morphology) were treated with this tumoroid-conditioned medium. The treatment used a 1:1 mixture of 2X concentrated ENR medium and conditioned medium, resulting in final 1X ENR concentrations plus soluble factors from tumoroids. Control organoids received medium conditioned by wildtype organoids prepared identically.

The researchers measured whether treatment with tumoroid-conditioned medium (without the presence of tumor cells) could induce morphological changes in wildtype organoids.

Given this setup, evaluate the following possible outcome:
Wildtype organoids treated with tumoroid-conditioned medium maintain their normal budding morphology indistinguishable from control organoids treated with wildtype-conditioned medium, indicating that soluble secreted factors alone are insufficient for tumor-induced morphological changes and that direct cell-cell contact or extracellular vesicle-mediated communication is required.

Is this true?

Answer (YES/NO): NO